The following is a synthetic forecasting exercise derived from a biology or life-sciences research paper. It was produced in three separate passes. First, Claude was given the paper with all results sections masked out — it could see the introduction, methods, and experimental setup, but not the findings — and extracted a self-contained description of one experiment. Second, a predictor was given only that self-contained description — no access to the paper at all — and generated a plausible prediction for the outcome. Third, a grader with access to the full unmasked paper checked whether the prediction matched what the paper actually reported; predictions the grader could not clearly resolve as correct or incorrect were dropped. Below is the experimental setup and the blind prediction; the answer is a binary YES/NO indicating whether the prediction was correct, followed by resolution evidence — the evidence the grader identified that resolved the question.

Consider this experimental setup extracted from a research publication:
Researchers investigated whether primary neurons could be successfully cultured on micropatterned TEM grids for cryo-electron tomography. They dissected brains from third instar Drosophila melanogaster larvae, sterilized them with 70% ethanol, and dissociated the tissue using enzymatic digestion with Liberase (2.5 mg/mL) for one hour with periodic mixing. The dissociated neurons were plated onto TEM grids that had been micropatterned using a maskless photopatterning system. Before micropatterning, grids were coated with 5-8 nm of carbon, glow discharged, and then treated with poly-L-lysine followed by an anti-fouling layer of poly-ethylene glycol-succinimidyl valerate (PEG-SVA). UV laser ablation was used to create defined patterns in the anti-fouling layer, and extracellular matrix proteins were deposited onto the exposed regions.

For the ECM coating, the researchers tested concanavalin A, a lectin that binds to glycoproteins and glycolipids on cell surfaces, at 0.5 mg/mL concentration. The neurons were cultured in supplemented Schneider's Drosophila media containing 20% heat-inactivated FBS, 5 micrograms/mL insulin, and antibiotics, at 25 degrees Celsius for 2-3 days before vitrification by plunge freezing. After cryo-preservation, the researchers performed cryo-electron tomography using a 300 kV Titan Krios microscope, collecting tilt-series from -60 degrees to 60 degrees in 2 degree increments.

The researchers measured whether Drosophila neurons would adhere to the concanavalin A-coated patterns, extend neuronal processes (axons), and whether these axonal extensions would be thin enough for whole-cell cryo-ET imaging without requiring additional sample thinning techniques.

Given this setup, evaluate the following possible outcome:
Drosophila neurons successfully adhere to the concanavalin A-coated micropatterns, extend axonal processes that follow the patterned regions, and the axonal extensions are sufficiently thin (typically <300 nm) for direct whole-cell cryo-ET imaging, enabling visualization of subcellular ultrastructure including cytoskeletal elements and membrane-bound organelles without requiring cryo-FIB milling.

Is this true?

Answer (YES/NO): YES